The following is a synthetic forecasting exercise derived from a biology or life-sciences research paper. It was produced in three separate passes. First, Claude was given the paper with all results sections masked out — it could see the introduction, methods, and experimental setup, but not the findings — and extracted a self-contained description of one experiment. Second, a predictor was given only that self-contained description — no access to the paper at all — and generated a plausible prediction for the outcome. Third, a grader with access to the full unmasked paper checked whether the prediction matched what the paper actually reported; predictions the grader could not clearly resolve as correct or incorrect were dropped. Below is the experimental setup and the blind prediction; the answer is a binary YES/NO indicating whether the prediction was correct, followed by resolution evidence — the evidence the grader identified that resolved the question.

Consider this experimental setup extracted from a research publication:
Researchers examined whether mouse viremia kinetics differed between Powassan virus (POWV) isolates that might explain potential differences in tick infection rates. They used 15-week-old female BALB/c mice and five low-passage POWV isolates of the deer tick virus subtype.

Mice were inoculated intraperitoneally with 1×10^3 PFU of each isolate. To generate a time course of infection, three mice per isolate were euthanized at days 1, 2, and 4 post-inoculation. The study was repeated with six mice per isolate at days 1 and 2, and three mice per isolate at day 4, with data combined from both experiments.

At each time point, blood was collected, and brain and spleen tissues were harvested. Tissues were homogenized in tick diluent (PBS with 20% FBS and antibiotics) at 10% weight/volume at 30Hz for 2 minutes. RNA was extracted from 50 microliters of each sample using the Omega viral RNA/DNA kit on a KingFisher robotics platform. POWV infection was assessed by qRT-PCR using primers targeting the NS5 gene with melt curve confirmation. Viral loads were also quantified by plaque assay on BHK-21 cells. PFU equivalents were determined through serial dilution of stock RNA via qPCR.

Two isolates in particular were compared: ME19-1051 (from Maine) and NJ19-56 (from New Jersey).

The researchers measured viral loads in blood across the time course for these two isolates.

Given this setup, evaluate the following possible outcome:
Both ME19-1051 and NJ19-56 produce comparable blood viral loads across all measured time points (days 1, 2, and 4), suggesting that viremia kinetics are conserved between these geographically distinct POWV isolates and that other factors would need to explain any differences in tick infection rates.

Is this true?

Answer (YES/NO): NO